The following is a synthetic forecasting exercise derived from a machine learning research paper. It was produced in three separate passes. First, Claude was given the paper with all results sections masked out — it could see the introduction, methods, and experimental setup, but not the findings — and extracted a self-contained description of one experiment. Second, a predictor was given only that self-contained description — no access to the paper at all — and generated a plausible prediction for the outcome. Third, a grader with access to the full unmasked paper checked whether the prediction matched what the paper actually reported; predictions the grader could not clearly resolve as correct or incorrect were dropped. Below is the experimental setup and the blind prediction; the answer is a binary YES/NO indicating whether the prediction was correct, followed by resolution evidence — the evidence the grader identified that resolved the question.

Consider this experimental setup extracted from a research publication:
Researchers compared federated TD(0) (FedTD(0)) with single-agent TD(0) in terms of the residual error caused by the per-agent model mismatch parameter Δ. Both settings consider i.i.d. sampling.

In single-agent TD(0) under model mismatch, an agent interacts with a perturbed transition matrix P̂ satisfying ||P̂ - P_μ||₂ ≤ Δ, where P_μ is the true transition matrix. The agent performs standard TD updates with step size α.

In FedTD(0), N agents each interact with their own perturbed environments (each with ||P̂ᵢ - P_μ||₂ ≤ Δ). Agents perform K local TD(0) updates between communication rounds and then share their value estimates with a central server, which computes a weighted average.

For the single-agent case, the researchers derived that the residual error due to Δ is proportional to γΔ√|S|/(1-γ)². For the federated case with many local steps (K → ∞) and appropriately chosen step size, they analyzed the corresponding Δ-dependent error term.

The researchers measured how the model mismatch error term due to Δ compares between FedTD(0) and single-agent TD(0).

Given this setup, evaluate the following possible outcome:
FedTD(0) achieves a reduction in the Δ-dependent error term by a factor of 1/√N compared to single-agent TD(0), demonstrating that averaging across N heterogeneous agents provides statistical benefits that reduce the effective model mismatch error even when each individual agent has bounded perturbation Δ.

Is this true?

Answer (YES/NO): NO